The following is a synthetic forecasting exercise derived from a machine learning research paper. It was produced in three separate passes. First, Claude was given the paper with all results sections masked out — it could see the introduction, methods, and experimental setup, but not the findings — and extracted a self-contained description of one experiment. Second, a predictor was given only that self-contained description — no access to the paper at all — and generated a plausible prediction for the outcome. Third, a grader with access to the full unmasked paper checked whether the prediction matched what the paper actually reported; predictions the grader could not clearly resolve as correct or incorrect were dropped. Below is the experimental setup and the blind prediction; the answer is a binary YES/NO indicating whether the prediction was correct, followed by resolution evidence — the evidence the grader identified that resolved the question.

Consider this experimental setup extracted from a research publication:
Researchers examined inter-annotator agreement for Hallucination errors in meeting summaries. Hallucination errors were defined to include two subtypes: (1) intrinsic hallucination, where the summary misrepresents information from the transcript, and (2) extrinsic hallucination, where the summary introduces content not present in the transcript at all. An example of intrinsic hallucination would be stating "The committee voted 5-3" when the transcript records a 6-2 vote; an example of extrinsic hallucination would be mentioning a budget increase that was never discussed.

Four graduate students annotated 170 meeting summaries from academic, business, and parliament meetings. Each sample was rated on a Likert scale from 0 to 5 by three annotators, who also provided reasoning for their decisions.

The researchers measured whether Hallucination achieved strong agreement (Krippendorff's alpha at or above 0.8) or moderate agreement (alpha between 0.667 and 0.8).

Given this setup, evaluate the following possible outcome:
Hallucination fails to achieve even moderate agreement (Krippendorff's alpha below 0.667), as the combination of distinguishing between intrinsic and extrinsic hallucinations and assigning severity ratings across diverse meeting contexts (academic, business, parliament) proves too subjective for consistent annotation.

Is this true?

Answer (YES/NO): NO